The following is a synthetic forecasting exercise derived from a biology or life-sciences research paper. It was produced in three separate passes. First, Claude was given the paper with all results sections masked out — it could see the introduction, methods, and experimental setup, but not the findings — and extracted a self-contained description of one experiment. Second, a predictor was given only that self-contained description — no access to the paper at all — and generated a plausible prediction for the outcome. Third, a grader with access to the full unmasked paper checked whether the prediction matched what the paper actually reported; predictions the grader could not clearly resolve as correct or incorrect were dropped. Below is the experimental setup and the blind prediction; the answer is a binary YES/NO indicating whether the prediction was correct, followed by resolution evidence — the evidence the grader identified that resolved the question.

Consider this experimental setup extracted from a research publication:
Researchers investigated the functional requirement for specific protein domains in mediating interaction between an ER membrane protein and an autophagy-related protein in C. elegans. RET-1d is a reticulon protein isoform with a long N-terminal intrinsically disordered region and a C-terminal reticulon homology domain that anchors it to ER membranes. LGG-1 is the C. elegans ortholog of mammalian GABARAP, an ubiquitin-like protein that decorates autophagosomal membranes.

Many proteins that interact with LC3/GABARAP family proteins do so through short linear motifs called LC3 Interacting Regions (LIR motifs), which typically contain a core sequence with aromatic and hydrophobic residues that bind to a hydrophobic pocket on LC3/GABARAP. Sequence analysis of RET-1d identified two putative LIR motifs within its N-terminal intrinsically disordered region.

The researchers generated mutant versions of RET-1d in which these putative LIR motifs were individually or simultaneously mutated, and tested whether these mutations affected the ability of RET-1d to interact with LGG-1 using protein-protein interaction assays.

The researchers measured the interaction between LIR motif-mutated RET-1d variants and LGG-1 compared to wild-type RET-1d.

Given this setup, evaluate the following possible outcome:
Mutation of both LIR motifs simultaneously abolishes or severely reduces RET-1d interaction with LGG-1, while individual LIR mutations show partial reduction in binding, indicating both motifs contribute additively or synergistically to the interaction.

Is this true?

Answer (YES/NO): YES